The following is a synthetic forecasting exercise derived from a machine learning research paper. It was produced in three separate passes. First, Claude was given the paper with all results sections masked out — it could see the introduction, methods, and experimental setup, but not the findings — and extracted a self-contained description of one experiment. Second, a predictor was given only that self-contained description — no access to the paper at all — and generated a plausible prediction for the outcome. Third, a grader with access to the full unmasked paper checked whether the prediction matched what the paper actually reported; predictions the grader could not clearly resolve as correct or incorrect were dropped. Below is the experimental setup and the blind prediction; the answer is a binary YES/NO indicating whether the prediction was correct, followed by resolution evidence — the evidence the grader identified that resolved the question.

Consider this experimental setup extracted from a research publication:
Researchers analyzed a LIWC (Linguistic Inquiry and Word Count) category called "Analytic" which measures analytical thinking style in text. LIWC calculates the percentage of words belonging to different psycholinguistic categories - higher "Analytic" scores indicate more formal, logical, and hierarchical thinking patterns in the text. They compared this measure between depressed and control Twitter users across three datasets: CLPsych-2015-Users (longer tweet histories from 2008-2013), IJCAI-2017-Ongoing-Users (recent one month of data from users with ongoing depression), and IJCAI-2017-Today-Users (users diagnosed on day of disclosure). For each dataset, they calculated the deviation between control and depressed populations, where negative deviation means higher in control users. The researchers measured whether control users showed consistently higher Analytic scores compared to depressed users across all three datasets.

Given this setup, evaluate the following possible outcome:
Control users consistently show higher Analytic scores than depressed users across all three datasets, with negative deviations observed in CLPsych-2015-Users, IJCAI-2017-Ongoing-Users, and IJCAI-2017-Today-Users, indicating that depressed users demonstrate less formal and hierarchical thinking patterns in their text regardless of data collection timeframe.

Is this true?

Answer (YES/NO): NO